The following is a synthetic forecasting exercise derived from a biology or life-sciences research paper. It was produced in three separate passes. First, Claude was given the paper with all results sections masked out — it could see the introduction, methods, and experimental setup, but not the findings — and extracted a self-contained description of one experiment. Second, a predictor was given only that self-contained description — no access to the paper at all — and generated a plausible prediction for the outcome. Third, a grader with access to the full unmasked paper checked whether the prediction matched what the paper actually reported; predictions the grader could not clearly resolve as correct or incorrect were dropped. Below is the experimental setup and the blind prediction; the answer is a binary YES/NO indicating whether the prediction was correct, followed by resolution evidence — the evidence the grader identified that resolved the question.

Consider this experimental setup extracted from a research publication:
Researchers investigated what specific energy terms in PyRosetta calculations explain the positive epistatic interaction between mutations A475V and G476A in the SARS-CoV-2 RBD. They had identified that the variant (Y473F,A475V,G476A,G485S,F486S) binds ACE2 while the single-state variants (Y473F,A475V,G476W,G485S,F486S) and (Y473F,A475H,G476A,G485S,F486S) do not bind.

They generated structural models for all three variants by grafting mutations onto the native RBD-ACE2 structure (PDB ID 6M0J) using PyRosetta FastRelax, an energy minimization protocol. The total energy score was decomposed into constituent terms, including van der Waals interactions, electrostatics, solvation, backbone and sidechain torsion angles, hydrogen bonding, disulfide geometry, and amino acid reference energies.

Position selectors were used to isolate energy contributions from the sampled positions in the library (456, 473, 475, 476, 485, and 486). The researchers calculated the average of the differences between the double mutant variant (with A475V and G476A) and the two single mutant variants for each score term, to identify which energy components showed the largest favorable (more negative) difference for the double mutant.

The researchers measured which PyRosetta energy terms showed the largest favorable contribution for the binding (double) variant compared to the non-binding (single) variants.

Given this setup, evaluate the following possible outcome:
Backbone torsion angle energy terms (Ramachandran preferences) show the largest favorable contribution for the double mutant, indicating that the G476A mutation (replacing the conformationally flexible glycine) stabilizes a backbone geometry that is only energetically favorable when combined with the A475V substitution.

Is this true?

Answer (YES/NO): NO